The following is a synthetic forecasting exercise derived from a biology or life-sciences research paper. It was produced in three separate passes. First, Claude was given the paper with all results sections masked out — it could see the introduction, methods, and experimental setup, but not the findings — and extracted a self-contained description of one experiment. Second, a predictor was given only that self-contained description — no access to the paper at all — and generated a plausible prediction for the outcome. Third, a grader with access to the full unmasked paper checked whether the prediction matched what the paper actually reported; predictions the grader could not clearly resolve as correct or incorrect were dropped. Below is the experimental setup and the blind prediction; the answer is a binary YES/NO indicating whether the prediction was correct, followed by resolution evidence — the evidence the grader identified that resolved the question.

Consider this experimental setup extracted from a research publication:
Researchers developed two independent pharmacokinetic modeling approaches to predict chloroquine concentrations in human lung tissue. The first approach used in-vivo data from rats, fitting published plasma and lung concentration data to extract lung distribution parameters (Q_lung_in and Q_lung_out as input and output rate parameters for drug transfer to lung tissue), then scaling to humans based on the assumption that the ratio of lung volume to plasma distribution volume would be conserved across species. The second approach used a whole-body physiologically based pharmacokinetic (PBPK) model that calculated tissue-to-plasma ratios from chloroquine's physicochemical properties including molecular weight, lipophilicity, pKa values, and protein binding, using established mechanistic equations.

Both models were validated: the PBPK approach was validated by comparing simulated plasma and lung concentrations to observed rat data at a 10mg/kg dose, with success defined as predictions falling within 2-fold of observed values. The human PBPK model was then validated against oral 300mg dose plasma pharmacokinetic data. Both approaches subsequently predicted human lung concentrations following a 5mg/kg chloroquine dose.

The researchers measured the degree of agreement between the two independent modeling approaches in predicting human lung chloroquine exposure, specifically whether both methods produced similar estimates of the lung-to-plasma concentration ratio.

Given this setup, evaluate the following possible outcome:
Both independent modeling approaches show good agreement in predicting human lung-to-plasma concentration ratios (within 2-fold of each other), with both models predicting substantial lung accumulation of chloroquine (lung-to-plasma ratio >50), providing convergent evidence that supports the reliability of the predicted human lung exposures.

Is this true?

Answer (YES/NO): YES